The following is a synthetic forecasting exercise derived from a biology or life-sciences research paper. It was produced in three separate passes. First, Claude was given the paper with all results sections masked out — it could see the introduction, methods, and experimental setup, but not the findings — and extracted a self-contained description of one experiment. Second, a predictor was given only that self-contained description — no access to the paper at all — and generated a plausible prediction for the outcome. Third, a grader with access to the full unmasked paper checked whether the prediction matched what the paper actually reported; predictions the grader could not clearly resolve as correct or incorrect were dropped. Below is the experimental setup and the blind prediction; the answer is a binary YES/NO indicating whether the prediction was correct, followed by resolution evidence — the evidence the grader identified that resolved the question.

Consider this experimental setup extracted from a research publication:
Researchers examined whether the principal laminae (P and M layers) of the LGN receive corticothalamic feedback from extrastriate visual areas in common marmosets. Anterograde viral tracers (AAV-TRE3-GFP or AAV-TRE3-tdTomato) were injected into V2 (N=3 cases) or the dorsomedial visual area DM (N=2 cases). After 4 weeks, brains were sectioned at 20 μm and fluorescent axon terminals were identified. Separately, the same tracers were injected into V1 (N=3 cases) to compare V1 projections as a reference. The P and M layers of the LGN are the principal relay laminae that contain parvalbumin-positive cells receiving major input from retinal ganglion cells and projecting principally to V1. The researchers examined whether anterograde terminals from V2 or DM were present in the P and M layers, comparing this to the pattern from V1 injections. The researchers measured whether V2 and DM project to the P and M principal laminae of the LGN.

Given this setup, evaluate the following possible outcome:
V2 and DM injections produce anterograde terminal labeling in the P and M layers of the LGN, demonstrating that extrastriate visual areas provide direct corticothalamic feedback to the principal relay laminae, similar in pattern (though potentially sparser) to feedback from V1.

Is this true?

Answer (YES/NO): NO